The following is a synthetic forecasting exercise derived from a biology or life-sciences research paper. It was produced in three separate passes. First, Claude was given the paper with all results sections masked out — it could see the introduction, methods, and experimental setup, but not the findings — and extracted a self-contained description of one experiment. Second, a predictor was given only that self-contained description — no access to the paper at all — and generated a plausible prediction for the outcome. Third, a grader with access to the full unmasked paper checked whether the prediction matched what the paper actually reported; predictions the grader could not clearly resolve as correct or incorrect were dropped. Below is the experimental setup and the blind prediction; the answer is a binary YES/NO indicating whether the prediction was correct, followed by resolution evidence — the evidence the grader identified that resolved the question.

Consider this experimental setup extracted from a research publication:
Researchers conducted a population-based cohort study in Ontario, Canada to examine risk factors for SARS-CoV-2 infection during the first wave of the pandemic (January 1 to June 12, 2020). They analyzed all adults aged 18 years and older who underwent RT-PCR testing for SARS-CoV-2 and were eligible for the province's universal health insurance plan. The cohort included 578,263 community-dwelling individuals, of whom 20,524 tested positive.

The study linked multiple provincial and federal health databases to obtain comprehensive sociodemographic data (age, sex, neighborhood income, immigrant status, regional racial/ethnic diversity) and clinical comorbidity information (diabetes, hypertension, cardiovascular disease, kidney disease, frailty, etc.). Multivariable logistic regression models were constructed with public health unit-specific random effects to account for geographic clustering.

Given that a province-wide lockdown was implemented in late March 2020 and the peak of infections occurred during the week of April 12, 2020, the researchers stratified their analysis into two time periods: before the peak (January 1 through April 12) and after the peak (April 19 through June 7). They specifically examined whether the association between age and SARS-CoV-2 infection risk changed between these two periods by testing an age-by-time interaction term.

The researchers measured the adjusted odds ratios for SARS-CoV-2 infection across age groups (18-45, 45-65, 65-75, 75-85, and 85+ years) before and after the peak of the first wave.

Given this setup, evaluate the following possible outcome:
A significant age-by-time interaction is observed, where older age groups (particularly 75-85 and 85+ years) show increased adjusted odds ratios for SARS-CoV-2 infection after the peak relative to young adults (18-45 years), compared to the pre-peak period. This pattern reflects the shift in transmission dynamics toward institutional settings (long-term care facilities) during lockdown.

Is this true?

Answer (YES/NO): NO